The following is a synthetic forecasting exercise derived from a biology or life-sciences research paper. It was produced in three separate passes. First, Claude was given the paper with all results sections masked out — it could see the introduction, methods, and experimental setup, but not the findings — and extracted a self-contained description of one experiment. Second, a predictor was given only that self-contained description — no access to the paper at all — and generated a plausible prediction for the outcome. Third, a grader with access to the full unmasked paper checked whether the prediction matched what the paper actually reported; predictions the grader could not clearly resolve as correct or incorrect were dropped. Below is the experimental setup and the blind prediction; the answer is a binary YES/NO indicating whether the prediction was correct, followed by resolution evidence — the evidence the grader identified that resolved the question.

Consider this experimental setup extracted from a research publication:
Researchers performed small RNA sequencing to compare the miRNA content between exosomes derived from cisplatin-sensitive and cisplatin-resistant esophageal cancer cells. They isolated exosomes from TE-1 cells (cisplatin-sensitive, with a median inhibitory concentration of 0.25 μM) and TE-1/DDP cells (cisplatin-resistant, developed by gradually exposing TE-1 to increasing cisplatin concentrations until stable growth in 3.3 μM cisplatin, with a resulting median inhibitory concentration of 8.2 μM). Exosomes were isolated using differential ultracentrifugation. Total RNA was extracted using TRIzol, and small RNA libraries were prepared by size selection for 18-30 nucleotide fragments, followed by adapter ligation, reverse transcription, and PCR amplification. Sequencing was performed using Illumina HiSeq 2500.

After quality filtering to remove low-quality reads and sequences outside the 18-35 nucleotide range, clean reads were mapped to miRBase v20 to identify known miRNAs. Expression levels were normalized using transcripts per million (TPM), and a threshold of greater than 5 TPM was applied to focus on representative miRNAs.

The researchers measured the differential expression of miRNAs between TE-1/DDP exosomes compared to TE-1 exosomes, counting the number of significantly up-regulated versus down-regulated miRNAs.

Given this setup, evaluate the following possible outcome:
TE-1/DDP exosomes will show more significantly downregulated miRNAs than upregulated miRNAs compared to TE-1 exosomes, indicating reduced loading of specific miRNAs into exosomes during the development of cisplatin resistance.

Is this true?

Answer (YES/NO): YES